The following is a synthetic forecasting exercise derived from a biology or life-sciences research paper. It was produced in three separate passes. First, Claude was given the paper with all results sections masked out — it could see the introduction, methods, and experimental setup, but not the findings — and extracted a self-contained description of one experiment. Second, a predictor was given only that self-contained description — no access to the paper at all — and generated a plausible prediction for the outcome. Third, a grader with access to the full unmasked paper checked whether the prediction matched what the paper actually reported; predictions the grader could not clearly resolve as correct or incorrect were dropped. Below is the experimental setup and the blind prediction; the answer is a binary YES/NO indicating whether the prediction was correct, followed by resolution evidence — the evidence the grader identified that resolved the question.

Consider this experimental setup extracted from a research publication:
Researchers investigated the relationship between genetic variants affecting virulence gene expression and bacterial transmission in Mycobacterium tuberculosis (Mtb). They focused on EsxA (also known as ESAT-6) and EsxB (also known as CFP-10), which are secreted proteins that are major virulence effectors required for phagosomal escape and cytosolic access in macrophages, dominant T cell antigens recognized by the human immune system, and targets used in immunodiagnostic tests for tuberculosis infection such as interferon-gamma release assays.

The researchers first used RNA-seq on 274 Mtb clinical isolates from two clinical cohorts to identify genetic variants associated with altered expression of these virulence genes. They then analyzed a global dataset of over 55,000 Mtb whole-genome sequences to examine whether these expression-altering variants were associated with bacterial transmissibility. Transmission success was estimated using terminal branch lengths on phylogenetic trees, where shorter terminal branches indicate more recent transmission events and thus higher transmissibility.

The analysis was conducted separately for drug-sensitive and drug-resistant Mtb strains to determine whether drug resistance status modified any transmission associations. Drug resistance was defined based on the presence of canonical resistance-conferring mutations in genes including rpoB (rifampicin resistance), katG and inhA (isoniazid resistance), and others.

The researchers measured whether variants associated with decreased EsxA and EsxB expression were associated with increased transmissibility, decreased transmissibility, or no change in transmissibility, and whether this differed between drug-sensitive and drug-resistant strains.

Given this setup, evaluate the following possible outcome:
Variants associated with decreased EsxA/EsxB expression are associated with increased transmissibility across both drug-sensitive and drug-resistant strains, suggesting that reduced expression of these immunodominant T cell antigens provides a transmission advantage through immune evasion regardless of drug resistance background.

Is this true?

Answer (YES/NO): NO